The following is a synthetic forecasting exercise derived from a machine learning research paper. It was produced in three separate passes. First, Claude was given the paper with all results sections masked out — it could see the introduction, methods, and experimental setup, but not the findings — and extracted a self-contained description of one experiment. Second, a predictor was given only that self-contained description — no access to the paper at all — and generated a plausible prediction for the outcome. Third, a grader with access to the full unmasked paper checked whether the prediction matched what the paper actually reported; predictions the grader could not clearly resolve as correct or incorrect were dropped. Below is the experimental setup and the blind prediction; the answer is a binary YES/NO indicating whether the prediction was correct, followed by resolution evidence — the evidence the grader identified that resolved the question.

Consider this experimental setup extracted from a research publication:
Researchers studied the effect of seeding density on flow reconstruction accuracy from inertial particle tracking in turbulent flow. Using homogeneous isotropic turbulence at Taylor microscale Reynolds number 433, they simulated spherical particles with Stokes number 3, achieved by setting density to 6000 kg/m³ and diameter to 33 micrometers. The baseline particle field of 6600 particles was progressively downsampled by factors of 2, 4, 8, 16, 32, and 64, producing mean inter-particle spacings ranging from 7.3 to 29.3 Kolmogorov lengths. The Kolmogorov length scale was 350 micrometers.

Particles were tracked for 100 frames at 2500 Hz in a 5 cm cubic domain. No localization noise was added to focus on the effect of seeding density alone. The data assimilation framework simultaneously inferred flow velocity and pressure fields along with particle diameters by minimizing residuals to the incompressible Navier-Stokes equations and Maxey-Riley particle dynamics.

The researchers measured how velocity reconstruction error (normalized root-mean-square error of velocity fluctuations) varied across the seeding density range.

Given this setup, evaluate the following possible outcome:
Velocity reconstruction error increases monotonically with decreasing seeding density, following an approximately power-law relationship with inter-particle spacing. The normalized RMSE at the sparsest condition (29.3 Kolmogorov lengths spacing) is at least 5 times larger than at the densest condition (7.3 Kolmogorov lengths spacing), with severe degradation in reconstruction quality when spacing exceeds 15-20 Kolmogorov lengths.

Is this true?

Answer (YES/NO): NO